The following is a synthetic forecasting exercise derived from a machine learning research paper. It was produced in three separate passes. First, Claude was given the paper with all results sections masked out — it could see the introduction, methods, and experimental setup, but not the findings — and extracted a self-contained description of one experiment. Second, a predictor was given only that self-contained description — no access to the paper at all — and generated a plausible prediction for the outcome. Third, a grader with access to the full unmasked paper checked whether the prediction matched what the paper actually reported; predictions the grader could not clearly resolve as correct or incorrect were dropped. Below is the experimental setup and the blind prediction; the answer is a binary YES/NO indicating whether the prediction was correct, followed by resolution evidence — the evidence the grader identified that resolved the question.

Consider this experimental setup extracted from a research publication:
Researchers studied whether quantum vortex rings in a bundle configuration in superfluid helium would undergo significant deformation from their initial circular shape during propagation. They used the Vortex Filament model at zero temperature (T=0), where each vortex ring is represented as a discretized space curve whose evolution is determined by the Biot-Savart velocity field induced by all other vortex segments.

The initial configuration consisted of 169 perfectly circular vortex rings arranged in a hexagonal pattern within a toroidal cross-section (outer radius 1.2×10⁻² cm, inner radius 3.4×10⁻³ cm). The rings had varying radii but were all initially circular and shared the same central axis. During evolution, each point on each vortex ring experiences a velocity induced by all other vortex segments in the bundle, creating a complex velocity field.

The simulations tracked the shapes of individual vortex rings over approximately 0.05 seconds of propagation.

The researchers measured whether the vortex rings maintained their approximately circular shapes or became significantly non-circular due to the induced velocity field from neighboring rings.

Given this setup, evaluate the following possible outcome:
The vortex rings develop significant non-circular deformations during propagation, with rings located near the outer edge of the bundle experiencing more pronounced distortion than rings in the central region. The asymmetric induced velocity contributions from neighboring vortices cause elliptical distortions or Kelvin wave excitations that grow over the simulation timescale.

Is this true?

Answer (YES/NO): NO